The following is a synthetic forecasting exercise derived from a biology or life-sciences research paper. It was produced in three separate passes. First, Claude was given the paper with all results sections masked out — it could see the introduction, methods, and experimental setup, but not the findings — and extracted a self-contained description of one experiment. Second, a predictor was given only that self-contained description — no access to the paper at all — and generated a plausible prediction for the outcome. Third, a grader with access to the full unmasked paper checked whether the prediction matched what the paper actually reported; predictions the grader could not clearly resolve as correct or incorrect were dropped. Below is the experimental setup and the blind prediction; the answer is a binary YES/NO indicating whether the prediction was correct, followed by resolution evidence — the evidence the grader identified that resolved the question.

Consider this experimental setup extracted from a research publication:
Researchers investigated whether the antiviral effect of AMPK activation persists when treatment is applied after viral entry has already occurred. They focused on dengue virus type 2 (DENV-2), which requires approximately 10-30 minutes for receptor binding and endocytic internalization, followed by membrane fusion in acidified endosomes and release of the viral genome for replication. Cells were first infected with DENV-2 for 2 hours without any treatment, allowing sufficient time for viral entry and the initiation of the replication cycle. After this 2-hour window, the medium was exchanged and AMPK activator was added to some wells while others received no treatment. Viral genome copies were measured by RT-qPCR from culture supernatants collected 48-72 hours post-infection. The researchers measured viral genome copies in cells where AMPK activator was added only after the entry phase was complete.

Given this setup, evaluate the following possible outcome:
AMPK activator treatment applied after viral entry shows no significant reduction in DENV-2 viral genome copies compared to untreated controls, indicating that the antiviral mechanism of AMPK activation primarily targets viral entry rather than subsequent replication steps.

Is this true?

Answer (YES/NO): YES